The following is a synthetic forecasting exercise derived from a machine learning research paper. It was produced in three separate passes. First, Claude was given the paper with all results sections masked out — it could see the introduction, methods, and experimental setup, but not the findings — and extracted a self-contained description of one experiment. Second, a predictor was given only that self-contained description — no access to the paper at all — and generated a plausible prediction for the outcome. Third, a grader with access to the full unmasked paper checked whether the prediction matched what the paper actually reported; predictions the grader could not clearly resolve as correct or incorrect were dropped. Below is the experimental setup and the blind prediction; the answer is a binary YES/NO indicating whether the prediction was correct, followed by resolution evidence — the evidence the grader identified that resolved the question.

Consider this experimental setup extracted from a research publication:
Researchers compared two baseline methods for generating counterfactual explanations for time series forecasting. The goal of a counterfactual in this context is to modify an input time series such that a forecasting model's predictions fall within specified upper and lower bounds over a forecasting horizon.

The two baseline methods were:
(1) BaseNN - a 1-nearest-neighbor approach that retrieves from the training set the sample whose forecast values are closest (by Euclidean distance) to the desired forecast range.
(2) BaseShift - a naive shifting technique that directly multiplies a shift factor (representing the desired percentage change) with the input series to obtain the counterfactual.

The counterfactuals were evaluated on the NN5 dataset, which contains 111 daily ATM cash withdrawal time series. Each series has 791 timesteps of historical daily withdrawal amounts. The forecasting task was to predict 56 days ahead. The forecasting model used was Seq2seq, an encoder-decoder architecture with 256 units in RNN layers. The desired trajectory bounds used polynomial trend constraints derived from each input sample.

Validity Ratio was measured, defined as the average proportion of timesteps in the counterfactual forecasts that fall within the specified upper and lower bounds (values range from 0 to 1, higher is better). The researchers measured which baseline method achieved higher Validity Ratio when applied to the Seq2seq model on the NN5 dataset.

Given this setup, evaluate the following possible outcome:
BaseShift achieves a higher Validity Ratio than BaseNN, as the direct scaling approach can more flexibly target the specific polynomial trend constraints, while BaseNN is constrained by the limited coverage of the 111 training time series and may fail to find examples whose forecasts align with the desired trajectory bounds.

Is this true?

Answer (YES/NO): NO